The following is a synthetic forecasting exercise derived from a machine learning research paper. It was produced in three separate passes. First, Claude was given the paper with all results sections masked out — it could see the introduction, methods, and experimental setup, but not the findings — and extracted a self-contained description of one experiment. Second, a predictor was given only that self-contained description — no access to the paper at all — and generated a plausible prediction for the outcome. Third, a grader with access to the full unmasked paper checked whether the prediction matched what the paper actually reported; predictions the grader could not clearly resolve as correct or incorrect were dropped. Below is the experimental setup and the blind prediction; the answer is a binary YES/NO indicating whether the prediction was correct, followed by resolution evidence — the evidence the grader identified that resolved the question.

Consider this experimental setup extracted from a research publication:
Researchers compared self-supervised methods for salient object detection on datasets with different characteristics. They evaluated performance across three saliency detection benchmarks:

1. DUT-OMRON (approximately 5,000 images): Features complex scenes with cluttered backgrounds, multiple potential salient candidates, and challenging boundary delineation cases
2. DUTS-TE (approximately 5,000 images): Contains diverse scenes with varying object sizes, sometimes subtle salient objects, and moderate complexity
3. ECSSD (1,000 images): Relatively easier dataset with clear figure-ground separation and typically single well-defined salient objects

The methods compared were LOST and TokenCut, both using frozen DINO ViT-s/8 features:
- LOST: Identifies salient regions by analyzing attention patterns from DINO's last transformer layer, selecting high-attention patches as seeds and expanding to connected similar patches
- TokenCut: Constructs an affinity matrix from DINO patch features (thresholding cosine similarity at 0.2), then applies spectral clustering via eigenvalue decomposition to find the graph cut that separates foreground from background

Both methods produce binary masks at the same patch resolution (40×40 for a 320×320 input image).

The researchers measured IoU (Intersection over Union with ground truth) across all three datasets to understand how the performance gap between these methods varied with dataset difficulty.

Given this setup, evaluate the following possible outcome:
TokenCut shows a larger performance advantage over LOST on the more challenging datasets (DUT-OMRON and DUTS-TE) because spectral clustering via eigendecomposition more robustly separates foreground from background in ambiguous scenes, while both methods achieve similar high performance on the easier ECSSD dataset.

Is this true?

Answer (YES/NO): NO